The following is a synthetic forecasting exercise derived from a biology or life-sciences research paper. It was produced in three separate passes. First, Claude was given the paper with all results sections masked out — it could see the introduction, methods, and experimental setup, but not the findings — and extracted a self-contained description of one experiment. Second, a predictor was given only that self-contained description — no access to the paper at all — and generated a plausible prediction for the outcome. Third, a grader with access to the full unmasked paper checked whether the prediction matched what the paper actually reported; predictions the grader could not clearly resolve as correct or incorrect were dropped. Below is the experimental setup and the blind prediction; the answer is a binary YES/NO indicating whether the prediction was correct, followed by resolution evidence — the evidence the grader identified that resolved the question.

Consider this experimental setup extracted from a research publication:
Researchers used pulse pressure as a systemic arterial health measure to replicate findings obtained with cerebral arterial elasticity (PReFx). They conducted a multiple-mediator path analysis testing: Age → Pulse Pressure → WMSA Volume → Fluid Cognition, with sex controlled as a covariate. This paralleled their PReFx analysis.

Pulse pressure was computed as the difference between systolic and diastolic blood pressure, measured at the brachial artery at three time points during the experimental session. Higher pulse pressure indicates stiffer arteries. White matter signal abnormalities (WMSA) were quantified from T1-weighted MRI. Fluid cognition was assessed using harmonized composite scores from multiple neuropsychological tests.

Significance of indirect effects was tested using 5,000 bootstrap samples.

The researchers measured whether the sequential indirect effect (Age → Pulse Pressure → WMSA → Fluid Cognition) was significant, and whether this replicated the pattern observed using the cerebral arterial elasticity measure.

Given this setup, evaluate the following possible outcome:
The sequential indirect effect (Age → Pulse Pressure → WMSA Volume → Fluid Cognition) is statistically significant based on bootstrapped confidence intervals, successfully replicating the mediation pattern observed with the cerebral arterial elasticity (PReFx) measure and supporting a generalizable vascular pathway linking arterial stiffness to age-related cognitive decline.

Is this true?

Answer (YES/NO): YES